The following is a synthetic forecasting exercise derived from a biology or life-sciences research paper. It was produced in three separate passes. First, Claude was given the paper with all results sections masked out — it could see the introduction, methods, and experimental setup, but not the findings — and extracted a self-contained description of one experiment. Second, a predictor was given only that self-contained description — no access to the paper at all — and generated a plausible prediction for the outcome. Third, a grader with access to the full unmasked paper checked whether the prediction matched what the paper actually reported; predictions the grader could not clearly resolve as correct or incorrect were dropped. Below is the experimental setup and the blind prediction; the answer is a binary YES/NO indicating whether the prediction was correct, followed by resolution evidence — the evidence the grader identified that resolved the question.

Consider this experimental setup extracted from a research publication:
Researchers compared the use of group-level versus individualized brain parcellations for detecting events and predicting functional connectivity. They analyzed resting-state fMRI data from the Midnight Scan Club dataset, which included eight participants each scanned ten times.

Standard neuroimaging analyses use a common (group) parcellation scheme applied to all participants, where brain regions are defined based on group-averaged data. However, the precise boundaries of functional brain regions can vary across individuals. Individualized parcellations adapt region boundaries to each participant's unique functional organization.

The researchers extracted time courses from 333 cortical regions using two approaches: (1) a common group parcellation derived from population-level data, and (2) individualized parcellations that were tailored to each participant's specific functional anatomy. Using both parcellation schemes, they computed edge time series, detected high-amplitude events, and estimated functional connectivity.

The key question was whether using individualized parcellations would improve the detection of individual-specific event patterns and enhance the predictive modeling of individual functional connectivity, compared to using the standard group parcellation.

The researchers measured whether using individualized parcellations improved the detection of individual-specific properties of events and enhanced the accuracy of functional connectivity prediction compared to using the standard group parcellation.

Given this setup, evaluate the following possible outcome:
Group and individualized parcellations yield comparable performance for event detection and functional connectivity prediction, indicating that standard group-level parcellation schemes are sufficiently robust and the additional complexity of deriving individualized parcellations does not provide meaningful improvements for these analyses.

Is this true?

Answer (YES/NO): YES